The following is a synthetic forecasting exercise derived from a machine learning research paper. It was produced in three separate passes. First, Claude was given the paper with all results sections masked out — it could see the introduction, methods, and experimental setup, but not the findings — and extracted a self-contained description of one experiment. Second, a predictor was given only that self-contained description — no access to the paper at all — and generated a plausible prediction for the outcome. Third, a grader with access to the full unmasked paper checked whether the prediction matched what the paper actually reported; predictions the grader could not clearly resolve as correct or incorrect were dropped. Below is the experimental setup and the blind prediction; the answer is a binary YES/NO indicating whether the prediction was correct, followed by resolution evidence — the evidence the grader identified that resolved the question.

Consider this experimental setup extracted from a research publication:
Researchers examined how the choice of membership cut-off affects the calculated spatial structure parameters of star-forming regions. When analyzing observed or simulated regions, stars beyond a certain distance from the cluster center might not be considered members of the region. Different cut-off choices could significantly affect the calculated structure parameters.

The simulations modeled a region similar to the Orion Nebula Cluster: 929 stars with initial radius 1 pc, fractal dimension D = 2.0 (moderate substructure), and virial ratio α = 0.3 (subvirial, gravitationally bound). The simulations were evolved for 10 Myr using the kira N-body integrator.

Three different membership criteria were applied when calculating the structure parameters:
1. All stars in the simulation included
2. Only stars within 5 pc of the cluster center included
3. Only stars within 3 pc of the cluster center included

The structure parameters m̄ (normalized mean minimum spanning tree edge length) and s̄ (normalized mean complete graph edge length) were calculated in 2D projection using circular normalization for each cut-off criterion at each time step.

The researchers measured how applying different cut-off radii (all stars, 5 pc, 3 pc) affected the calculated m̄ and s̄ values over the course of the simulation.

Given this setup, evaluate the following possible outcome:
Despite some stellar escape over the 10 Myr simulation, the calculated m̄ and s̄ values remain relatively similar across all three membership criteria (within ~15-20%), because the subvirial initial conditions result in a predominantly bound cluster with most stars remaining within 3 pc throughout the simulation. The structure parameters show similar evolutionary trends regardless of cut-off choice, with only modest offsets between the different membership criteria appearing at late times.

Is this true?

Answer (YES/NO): NO